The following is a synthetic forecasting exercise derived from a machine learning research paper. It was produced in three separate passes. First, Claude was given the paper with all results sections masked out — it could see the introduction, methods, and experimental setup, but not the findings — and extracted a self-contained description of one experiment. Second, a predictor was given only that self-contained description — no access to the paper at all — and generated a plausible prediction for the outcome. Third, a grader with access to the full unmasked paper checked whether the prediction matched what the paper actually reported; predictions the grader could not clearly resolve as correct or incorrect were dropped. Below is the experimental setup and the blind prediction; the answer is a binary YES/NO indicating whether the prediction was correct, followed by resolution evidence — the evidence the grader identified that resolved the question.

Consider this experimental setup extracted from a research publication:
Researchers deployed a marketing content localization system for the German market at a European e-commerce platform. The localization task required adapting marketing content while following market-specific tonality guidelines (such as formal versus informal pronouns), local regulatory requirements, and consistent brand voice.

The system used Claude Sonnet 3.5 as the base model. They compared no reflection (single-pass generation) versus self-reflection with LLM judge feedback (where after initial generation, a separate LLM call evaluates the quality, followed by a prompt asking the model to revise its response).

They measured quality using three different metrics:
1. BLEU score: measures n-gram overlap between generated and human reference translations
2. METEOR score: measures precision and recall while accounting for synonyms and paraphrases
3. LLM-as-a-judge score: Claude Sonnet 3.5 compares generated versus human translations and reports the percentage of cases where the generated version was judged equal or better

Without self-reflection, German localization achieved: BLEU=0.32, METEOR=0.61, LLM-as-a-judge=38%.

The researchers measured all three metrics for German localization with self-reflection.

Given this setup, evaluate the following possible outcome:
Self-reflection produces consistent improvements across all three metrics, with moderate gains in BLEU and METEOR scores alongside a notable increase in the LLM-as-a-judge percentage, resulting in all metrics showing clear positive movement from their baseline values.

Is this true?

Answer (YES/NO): NO